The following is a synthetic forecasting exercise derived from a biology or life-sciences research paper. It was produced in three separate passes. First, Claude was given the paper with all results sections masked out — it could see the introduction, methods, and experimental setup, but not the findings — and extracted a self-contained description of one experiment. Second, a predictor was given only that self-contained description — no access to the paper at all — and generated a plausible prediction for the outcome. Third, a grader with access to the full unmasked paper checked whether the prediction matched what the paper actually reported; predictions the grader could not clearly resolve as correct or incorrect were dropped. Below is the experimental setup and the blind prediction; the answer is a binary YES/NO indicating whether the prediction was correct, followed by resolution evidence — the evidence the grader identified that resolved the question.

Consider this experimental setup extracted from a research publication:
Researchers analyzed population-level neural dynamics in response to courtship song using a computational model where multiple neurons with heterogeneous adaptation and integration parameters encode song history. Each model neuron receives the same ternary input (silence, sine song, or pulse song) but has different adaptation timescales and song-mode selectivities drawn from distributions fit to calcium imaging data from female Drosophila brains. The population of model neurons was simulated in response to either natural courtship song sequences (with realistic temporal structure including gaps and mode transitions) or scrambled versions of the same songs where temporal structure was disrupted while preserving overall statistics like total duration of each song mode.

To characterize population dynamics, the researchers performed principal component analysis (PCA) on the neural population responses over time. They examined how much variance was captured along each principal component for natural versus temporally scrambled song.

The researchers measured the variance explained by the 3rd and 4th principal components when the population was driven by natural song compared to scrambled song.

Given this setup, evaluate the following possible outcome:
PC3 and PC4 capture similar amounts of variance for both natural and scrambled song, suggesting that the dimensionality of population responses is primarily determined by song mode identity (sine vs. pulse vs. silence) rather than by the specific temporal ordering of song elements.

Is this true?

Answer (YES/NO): NO